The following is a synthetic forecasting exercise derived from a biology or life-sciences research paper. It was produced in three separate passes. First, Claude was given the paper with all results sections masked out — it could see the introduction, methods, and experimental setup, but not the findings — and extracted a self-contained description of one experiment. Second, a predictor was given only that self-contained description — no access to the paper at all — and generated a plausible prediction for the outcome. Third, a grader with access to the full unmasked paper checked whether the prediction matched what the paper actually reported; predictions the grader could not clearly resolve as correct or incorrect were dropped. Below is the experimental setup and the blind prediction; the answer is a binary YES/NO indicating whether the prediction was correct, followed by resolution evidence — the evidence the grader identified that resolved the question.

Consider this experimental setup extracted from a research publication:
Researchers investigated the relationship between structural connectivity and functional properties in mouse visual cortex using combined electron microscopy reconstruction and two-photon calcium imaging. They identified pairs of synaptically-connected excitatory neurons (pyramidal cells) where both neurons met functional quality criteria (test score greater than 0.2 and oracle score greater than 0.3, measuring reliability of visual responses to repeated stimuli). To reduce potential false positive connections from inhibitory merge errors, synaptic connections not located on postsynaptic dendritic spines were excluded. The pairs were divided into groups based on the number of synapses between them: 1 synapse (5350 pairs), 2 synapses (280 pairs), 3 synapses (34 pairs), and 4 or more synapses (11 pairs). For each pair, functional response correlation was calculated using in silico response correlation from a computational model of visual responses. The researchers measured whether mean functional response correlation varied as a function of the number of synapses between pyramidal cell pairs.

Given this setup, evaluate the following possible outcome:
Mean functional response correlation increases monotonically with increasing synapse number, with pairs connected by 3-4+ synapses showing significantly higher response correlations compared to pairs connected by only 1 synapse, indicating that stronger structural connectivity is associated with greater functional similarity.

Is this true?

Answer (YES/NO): NO